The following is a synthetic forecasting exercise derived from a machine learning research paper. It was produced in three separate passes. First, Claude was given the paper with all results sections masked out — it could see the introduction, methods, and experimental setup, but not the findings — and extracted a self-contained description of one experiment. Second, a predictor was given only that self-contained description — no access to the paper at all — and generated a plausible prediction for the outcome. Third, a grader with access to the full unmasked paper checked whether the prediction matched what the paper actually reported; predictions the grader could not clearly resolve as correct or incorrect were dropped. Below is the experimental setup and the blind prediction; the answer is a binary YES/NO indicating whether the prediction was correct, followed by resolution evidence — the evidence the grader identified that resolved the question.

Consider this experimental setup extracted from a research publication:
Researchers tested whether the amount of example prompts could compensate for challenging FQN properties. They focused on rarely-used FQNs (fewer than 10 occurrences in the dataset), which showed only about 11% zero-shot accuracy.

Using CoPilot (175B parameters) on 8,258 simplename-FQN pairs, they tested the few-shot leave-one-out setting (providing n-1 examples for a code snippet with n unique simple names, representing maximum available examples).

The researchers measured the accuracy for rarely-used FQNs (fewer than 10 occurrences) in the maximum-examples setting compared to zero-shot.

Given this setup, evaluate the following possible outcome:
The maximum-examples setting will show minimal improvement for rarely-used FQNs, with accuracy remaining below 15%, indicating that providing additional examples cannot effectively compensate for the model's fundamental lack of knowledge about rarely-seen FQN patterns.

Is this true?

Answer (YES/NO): NO